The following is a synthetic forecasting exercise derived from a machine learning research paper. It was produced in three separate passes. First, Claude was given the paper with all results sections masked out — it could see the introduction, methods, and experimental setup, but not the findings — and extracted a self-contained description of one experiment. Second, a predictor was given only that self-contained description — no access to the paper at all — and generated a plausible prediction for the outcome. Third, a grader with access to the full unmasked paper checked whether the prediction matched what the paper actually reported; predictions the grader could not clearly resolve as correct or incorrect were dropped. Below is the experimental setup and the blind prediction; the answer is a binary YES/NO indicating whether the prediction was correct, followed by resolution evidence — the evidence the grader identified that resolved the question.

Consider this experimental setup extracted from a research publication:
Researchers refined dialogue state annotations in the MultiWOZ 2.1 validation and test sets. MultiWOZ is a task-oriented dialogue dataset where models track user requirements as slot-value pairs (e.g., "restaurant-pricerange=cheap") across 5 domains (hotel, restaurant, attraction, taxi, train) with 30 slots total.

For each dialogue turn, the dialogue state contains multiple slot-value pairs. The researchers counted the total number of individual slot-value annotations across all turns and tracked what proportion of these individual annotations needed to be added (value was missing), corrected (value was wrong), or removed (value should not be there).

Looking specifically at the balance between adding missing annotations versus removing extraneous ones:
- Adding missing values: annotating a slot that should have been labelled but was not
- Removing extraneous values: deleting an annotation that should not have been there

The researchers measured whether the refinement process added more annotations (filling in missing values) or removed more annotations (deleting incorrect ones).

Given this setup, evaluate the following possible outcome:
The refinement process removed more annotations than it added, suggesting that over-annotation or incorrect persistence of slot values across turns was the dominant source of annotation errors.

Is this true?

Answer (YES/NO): NO